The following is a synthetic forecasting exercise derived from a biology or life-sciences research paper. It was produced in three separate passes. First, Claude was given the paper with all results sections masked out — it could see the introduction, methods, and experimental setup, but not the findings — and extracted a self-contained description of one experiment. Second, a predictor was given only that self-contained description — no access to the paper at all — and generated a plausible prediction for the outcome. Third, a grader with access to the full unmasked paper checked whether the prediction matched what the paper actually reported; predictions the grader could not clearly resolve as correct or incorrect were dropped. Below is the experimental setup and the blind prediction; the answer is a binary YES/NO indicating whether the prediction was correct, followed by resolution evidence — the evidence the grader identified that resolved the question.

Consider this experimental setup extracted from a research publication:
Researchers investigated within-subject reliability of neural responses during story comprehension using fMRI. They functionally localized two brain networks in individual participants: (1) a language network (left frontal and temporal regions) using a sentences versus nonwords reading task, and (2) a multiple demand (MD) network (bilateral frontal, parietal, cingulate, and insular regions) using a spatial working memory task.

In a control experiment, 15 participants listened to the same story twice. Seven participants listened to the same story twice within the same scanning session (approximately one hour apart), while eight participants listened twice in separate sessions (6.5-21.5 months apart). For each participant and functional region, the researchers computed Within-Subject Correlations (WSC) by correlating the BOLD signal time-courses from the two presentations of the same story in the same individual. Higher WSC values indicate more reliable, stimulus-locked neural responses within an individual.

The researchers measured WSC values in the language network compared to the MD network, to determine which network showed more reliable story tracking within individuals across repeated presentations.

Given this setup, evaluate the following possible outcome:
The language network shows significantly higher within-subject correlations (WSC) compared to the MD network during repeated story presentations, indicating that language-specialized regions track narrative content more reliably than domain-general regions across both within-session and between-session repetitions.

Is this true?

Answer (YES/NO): YES